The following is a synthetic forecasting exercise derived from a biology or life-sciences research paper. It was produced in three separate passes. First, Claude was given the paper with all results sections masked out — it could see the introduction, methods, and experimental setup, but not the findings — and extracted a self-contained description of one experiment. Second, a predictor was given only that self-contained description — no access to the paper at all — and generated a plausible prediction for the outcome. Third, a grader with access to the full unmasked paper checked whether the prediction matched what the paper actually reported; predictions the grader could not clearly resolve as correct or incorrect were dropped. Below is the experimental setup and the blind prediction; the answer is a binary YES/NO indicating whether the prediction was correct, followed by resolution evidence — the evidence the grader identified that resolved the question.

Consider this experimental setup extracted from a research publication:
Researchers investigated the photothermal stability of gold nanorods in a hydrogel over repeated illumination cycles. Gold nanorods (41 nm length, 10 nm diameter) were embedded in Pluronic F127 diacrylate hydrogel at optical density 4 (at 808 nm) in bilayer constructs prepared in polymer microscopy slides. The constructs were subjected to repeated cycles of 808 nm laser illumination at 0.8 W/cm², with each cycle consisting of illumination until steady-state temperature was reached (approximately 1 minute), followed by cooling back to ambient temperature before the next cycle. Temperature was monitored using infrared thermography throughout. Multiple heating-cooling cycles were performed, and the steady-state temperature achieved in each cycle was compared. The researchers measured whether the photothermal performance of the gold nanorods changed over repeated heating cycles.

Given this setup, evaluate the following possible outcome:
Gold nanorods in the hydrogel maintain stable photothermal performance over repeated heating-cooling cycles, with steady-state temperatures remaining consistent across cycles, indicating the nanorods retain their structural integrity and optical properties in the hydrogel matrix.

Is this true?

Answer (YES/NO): YES